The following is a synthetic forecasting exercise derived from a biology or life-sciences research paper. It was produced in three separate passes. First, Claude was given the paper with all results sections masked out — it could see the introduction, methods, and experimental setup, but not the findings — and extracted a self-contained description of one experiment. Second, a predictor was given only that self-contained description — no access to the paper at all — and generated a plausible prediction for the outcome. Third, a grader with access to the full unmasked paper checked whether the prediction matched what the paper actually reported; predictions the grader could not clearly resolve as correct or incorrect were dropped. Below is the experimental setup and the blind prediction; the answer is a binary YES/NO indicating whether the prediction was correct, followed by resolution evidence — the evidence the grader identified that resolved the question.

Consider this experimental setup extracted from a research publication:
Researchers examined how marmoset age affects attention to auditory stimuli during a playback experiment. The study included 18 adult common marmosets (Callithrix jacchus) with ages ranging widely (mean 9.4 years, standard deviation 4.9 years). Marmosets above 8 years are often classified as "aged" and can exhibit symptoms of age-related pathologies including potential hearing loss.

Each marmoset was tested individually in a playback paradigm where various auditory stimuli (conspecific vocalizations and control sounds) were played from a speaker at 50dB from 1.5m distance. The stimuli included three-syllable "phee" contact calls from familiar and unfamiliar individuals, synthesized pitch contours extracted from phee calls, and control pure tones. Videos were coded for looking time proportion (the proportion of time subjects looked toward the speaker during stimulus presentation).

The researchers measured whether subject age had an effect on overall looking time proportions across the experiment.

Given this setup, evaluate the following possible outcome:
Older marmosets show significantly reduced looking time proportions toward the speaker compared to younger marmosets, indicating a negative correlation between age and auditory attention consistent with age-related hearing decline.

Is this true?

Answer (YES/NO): NO